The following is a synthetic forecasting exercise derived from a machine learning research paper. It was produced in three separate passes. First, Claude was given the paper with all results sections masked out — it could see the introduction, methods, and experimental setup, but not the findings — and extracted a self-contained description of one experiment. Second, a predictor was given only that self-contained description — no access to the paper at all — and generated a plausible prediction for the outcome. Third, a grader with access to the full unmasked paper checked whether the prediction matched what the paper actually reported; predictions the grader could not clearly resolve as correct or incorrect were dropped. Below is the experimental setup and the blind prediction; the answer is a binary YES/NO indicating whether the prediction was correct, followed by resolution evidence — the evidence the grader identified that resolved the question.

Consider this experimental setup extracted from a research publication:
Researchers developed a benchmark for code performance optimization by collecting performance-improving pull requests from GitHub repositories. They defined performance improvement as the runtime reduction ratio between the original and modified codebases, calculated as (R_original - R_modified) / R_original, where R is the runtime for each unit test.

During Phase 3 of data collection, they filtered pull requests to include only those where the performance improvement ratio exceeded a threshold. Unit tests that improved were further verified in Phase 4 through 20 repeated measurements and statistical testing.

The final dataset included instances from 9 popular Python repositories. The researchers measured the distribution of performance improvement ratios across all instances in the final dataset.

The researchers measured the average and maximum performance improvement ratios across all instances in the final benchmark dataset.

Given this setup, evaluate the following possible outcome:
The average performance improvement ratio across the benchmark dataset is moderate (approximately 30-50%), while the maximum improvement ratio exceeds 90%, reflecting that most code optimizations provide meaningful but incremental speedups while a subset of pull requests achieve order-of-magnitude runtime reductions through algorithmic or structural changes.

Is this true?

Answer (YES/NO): NO